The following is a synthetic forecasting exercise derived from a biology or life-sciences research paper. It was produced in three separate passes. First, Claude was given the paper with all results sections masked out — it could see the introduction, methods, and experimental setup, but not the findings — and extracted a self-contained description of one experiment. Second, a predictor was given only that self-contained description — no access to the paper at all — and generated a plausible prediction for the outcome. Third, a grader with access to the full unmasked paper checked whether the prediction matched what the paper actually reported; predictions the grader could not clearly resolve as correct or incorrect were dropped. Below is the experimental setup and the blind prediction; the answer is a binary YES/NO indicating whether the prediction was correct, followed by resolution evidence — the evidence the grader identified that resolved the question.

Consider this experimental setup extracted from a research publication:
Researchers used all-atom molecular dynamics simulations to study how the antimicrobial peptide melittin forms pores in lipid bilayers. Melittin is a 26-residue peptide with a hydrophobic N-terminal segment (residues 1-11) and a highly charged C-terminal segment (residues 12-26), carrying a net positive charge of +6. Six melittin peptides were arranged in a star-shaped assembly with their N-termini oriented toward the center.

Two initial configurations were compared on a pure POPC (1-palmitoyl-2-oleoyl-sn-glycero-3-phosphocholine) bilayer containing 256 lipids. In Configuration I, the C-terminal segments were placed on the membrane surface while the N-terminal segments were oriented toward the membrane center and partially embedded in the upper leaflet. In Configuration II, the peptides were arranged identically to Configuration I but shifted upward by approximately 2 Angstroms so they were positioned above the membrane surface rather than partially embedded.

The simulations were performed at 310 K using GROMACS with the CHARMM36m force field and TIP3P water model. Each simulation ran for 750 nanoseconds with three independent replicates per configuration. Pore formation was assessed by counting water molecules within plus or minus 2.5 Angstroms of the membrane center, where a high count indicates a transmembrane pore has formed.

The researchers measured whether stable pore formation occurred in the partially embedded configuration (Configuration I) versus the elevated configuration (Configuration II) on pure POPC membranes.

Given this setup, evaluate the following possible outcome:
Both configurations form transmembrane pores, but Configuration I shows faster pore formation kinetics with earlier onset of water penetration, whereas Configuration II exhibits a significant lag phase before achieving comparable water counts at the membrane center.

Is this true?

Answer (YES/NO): NO